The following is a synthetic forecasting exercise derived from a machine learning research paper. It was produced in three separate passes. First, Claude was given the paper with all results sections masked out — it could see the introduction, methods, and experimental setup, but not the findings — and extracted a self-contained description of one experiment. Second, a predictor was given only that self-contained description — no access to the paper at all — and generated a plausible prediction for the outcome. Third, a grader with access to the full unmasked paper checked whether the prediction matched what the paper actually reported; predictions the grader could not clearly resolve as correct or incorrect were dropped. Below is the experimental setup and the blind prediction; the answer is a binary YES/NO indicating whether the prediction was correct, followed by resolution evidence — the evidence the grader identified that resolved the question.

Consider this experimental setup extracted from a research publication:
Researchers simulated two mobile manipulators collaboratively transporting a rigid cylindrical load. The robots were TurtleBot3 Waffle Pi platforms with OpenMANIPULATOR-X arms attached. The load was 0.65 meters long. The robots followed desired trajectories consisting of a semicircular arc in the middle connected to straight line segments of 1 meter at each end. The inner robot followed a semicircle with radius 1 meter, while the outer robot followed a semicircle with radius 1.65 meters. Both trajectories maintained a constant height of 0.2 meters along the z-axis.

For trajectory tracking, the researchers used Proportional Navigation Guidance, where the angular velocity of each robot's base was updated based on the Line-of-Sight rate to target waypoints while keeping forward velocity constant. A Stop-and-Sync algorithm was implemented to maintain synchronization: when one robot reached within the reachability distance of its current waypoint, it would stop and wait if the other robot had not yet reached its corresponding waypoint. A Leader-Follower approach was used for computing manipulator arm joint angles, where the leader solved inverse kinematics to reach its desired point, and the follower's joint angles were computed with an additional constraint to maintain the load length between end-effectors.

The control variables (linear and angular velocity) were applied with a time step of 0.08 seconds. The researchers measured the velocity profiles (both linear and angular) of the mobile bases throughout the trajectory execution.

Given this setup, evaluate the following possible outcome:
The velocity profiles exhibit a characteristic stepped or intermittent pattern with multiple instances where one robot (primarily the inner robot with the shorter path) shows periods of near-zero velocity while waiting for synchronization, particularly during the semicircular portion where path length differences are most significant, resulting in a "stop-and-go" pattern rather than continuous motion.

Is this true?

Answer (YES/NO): YES